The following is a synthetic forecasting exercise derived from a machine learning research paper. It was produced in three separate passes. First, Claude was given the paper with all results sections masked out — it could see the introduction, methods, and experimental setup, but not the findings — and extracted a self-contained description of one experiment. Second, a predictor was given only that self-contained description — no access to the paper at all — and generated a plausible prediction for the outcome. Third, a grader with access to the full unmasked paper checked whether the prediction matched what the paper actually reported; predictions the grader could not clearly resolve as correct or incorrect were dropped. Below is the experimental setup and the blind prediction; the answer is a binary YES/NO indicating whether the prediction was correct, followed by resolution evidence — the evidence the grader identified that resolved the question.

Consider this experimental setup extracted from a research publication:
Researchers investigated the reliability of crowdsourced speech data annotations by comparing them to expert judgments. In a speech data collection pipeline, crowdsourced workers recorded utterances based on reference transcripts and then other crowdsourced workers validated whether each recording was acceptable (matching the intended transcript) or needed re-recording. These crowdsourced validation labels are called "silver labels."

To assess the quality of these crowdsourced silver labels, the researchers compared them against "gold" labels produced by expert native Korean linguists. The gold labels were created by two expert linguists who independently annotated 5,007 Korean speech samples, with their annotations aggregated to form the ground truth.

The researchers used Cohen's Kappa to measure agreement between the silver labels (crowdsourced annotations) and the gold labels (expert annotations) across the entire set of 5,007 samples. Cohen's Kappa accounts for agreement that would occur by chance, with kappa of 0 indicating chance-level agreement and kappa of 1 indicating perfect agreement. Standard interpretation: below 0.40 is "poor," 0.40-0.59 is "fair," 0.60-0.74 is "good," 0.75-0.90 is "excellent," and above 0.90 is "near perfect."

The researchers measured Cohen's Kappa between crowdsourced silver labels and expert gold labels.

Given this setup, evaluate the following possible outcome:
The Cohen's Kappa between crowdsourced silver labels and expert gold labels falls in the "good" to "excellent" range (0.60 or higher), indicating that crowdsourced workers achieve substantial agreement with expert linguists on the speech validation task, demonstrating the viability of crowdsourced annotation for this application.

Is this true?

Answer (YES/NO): YES